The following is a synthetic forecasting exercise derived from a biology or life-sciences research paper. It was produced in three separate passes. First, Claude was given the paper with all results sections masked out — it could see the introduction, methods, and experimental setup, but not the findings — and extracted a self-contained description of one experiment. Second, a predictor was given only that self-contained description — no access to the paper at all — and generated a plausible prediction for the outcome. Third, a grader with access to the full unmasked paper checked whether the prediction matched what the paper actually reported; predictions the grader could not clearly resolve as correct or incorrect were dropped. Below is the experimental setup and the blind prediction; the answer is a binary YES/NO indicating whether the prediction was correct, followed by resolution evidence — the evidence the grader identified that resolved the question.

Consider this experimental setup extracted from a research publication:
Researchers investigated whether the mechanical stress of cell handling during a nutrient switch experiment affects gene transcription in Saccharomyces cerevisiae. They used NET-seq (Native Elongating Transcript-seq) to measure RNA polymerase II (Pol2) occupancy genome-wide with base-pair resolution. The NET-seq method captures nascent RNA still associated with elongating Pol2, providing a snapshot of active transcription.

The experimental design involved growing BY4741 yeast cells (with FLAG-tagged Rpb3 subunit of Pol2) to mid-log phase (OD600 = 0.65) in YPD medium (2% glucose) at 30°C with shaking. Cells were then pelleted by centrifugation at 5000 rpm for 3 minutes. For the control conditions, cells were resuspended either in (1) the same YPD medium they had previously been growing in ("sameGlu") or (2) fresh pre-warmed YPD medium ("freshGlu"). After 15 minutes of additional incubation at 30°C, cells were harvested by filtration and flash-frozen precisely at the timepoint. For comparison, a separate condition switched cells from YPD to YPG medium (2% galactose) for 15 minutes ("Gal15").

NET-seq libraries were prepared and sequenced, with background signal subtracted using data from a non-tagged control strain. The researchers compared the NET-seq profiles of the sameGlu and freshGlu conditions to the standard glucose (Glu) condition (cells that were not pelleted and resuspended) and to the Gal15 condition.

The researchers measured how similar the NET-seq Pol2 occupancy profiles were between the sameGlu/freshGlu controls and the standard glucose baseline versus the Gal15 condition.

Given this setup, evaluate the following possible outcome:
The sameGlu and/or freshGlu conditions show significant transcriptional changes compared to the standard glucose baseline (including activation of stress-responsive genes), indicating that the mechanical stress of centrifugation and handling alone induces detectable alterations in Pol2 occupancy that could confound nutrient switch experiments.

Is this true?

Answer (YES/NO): NO